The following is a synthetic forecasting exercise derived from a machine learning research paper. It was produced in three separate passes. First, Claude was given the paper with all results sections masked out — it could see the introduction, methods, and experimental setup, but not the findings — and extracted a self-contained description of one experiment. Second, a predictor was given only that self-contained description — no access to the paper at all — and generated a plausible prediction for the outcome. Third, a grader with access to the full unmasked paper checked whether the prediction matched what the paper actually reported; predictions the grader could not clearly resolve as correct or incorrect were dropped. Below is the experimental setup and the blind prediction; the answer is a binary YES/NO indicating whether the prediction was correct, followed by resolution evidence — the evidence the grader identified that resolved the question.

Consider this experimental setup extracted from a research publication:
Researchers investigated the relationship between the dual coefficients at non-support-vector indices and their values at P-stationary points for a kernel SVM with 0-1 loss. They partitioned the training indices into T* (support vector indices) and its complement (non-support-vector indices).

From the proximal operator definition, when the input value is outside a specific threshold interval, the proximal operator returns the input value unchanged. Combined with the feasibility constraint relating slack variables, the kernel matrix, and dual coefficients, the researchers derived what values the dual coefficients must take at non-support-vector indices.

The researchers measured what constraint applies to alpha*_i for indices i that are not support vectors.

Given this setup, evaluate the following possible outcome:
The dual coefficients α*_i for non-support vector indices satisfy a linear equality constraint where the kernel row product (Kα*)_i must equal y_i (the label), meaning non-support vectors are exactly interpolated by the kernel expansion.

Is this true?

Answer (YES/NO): NO